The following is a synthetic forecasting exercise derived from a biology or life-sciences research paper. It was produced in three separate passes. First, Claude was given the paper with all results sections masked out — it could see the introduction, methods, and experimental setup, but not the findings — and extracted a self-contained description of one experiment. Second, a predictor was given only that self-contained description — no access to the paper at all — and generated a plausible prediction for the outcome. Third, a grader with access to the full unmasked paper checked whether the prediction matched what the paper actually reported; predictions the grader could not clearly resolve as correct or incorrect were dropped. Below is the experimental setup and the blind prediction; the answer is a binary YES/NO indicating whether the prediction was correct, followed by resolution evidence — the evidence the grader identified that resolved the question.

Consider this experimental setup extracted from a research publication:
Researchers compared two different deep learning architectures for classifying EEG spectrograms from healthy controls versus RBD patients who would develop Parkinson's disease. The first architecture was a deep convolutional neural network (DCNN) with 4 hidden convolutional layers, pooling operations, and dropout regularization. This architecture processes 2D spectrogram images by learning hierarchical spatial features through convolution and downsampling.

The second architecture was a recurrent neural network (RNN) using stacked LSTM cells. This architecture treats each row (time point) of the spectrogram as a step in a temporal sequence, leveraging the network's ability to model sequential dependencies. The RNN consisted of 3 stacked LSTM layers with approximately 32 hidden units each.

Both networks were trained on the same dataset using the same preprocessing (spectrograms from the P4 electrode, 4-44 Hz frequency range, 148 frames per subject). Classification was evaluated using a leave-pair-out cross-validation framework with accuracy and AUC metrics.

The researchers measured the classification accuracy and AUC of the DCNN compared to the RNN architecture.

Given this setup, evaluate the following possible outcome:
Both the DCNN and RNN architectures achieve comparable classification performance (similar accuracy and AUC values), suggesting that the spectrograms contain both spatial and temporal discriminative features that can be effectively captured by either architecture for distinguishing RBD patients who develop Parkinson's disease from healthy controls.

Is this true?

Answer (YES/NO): YES